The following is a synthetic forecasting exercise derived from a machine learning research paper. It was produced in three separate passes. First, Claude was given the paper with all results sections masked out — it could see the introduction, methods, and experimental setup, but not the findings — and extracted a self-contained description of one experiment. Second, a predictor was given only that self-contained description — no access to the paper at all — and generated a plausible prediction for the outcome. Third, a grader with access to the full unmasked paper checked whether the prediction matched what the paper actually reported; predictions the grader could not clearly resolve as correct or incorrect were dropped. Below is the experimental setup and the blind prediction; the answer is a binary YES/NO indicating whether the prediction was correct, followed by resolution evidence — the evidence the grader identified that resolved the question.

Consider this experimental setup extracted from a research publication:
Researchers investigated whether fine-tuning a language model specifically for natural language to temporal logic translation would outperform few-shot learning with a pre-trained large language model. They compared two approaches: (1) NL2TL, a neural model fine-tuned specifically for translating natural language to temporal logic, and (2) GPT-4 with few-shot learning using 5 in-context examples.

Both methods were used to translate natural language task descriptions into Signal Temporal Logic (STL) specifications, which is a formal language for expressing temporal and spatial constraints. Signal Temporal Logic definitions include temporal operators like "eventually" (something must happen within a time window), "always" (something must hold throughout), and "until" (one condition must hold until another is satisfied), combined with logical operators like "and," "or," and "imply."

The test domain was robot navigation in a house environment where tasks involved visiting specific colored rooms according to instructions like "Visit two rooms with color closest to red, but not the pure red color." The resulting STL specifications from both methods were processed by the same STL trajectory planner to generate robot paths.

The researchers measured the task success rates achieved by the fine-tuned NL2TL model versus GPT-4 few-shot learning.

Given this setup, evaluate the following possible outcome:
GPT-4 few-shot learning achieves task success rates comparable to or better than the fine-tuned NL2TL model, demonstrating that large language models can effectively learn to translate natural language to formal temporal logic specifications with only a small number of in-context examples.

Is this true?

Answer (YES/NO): YES